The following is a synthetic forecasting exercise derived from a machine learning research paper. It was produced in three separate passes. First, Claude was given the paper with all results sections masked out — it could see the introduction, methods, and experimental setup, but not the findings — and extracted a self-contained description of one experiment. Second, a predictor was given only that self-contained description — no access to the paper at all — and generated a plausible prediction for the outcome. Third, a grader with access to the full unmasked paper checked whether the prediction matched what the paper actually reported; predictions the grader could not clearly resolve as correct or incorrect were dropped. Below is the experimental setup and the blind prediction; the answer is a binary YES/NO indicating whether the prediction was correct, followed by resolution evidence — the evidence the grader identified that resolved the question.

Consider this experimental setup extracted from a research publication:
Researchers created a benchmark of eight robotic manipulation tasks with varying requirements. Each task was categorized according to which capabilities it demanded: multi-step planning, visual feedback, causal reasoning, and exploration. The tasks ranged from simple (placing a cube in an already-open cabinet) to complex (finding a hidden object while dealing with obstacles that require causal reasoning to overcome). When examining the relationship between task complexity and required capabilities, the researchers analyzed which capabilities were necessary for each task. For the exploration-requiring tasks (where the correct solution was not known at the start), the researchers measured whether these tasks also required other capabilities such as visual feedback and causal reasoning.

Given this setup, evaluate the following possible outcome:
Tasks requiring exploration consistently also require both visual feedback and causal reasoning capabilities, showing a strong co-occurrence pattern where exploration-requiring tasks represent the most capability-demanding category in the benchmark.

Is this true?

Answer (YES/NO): YES